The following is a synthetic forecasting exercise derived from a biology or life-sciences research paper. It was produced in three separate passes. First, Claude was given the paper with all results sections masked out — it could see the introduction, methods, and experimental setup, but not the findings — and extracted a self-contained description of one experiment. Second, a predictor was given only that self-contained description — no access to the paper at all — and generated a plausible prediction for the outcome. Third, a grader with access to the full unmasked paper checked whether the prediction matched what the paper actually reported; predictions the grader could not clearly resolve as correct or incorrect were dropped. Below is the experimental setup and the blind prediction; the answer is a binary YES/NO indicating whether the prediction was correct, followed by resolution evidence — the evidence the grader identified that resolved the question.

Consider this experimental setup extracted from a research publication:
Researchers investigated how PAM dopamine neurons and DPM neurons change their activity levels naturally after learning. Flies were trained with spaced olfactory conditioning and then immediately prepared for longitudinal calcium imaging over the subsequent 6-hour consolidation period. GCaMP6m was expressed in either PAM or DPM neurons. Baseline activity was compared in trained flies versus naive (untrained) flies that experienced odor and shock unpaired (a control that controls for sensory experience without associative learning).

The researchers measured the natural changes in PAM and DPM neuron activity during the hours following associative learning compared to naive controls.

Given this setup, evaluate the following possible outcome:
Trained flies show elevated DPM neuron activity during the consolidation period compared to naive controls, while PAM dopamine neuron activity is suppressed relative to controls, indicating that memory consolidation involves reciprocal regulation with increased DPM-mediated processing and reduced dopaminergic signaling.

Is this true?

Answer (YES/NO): NO